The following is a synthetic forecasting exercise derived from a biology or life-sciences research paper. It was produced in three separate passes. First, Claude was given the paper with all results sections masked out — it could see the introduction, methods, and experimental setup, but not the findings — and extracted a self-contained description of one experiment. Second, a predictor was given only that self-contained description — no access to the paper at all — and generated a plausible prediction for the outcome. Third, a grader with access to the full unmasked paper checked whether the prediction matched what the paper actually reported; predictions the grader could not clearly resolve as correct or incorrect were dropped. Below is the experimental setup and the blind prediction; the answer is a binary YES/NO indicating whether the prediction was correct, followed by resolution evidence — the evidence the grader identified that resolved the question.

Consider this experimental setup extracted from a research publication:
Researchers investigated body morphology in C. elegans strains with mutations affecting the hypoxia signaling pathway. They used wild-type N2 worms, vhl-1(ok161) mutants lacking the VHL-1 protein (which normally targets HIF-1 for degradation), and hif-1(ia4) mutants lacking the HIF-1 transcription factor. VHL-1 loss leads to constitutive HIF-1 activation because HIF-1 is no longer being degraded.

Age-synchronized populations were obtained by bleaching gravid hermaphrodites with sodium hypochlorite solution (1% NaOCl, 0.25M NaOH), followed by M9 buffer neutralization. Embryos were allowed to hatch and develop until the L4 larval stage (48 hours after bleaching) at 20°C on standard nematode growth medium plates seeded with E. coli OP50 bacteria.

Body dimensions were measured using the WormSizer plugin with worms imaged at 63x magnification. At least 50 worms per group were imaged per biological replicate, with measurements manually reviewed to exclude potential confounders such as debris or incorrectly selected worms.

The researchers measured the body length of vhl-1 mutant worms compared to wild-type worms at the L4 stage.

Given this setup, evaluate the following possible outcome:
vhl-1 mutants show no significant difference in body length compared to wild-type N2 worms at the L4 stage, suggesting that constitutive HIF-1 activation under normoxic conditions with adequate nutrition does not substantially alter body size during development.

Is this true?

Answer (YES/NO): NO